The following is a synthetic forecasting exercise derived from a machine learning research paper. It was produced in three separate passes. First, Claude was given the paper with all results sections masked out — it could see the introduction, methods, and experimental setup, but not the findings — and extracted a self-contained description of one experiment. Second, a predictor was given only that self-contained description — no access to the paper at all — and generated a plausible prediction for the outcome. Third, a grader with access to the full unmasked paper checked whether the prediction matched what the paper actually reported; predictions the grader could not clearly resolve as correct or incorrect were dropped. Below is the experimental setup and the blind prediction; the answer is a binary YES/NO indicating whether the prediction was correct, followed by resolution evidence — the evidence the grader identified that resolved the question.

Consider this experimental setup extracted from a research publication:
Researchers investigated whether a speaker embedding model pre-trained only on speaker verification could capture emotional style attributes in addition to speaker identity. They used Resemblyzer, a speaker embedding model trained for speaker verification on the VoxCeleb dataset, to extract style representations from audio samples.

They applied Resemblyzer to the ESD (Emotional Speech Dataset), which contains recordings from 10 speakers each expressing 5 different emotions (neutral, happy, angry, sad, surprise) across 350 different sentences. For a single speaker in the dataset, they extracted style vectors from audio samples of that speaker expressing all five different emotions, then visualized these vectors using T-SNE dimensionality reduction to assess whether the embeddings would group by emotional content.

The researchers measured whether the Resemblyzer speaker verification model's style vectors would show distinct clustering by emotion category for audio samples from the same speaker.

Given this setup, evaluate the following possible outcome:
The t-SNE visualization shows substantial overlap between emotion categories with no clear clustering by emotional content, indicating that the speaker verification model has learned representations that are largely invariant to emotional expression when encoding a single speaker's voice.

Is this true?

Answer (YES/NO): YES